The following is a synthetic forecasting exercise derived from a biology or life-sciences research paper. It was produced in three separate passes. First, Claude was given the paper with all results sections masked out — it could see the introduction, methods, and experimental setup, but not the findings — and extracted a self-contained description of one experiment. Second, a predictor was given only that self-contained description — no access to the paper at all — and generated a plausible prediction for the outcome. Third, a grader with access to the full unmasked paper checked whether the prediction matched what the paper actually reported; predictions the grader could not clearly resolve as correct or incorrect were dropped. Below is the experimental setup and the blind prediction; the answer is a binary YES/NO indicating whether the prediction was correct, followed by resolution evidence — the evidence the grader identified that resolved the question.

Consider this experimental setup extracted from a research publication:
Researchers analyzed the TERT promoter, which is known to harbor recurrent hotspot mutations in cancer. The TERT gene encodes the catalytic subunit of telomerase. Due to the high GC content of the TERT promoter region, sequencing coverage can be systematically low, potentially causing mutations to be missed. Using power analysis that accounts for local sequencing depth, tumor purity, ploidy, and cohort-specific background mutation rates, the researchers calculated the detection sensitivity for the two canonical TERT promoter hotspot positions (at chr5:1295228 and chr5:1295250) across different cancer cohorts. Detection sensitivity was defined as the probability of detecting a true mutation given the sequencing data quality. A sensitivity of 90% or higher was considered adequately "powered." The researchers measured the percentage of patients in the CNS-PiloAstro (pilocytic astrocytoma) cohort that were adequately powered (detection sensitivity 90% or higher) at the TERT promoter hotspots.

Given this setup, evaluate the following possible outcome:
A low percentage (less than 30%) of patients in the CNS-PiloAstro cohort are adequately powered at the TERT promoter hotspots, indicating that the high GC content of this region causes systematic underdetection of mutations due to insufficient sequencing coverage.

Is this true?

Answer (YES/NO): YES